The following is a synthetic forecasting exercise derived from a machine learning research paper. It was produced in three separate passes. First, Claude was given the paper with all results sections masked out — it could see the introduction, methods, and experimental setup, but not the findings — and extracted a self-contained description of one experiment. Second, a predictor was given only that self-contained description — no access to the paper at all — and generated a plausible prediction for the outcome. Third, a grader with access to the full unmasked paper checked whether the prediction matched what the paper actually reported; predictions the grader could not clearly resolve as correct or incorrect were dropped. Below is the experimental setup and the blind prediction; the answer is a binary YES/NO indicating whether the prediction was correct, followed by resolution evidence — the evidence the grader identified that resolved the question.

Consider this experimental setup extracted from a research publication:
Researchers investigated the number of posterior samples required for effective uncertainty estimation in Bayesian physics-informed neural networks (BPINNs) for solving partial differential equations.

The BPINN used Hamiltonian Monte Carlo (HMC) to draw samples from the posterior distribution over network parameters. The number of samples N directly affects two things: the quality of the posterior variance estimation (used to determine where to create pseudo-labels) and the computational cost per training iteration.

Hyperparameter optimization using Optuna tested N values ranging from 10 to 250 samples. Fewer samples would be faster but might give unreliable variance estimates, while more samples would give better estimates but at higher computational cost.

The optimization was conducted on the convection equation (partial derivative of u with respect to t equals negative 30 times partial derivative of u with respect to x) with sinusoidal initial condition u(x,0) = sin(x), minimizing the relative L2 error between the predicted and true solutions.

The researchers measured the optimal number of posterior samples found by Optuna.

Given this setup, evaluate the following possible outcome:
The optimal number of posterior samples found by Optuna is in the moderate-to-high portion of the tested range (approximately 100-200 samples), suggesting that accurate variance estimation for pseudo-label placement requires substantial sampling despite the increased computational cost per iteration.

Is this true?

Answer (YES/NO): YES